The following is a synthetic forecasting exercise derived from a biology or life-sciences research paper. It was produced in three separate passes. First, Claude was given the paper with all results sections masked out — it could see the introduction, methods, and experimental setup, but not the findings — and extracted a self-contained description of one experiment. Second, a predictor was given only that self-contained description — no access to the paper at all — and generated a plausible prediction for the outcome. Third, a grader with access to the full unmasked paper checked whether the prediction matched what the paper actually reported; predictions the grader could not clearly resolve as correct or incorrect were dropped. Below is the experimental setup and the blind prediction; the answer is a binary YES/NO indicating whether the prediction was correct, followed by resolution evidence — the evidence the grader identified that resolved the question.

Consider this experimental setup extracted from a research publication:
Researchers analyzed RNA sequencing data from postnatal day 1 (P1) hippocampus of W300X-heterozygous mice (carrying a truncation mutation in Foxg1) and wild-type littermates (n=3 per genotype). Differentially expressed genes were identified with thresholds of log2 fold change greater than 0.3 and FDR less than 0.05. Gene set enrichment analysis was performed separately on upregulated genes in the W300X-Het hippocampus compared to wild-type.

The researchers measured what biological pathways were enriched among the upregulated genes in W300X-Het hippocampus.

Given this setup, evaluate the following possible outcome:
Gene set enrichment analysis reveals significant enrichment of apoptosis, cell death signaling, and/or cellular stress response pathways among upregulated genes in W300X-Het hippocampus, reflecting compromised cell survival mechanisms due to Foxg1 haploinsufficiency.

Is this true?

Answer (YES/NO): NO